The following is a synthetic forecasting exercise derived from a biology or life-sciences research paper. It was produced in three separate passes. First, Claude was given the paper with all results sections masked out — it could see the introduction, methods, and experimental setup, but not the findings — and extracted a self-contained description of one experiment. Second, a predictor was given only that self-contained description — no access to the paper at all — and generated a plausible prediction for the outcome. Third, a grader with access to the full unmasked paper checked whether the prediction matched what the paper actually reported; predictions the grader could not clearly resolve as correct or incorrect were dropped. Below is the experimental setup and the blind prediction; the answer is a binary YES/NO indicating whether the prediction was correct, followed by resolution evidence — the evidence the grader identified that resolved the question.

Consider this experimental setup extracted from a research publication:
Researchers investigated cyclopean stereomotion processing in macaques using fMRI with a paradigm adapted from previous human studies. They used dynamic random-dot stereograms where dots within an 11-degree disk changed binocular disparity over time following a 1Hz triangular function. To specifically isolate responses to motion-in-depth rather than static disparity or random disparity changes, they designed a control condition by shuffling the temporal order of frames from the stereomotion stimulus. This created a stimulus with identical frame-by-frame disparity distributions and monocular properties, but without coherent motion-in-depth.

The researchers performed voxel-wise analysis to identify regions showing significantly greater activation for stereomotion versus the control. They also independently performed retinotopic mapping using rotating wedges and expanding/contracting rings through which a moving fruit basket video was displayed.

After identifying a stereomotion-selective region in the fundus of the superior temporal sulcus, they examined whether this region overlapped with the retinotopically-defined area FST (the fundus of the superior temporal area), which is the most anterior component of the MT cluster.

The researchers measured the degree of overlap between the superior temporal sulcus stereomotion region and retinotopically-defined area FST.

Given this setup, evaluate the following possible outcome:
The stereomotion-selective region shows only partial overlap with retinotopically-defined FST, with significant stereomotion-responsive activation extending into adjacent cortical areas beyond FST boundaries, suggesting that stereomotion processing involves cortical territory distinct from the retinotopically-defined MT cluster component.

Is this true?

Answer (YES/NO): NO